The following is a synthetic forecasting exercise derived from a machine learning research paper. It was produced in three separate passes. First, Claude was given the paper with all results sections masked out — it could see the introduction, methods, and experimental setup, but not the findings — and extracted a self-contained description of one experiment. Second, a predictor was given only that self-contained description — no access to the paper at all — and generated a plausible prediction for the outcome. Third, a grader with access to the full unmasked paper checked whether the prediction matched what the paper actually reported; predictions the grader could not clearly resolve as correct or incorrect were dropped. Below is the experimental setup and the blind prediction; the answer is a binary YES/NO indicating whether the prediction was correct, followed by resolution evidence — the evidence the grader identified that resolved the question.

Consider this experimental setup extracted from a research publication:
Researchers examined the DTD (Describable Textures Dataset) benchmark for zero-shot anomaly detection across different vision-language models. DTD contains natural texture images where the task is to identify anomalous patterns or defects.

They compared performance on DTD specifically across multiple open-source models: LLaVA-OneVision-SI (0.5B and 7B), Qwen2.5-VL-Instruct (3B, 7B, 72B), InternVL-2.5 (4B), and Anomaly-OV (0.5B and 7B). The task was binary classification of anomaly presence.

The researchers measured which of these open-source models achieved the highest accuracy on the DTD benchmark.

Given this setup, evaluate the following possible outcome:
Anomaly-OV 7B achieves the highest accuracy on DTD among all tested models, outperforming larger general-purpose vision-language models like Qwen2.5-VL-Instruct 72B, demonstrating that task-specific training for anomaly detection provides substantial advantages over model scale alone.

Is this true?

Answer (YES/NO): YES